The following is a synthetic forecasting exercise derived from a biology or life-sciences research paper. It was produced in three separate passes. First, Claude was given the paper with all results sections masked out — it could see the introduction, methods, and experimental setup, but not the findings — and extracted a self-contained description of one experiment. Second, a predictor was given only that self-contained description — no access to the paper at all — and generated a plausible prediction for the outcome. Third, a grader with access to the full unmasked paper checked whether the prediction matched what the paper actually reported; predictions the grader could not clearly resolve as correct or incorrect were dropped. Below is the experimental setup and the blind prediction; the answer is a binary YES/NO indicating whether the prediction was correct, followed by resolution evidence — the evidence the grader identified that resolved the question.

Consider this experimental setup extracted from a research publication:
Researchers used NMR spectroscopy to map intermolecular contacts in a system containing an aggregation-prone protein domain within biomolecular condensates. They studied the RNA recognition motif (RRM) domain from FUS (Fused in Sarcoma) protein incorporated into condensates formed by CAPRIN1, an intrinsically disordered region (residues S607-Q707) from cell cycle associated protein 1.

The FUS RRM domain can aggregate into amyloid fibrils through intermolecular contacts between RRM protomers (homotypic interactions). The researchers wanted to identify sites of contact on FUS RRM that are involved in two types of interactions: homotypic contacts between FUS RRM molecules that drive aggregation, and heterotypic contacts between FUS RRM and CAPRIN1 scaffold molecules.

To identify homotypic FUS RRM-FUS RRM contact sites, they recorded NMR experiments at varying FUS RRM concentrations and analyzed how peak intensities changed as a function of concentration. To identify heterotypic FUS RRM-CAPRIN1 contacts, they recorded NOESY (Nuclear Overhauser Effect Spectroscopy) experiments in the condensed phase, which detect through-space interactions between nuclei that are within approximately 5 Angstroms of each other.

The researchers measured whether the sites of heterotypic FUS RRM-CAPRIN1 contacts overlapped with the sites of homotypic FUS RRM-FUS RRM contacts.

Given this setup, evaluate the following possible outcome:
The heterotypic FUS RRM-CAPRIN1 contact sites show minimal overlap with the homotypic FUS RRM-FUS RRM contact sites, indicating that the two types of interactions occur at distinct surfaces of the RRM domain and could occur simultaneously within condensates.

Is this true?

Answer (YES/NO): NO